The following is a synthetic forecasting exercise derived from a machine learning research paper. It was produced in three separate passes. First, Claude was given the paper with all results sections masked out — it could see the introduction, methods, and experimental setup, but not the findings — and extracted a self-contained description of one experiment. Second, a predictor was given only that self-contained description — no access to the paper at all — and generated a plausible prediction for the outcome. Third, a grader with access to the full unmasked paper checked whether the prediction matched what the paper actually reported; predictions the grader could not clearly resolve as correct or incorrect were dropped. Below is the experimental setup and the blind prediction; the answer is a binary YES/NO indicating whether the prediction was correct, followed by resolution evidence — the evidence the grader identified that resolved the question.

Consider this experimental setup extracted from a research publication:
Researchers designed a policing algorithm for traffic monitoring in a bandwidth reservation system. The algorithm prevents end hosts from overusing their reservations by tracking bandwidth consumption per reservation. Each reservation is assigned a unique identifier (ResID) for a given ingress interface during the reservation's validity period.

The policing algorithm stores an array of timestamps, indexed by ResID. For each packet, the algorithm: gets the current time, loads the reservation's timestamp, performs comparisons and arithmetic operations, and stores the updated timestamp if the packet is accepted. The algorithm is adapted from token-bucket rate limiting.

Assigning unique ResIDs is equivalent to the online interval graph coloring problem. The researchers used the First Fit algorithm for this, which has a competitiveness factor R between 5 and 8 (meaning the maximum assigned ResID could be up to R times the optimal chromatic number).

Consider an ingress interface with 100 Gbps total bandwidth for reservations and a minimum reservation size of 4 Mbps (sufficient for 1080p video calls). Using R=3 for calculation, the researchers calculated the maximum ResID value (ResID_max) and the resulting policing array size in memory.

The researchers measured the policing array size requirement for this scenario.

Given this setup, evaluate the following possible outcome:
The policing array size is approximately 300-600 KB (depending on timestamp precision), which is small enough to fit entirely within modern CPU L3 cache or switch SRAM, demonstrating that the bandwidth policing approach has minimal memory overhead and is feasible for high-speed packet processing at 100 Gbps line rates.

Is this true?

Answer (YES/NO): YES